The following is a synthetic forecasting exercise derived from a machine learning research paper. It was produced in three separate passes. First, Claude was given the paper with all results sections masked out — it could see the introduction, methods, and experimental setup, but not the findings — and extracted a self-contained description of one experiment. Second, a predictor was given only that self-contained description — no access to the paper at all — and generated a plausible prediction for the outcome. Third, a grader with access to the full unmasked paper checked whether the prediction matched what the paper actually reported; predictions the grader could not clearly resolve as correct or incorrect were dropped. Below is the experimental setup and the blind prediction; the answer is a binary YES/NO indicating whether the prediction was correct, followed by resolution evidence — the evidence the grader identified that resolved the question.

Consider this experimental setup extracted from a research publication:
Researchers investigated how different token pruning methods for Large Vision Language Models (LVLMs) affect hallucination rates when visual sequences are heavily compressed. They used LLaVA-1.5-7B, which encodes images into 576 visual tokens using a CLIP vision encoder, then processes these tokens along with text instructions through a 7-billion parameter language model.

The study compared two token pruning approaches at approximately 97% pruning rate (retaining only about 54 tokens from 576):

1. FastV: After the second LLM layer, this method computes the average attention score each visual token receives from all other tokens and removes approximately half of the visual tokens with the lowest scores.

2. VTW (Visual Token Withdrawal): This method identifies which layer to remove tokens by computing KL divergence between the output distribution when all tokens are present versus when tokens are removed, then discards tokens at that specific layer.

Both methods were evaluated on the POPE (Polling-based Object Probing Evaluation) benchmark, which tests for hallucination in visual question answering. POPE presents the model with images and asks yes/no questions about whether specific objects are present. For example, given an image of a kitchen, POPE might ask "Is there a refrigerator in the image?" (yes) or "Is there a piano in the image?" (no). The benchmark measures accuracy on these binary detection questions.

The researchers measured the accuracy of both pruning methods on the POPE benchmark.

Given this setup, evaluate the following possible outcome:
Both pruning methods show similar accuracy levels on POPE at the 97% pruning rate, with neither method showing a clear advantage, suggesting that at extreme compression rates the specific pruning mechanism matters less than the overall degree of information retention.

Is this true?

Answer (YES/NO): NO